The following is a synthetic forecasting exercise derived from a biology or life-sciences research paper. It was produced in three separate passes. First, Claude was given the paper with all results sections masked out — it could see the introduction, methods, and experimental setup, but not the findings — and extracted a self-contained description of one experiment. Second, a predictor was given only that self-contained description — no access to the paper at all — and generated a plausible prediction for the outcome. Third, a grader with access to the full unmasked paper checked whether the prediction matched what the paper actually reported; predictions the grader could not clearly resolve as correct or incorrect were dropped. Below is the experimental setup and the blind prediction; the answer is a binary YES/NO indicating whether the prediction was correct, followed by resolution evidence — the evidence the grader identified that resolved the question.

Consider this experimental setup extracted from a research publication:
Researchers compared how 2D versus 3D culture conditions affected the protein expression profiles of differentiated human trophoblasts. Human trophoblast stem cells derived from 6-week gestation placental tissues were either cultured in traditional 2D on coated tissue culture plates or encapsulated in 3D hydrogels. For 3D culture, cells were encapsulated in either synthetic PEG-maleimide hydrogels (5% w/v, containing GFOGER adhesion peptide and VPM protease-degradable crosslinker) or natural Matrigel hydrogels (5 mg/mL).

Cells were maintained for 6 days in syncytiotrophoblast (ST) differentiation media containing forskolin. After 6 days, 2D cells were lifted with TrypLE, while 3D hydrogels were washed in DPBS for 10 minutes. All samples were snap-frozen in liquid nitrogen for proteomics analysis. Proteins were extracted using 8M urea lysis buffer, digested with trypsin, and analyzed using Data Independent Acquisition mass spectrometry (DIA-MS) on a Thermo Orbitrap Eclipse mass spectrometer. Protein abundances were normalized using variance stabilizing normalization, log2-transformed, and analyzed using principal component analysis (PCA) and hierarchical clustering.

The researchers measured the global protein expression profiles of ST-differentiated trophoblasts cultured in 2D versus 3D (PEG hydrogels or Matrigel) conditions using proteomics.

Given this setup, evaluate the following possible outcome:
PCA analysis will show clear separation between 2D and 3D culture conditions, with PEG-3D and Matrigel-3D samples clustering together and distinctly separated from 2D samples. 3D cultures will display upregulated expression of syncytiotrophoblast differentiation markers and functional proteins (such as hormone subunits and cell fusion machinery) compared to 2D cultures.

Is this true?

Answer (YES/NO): NO